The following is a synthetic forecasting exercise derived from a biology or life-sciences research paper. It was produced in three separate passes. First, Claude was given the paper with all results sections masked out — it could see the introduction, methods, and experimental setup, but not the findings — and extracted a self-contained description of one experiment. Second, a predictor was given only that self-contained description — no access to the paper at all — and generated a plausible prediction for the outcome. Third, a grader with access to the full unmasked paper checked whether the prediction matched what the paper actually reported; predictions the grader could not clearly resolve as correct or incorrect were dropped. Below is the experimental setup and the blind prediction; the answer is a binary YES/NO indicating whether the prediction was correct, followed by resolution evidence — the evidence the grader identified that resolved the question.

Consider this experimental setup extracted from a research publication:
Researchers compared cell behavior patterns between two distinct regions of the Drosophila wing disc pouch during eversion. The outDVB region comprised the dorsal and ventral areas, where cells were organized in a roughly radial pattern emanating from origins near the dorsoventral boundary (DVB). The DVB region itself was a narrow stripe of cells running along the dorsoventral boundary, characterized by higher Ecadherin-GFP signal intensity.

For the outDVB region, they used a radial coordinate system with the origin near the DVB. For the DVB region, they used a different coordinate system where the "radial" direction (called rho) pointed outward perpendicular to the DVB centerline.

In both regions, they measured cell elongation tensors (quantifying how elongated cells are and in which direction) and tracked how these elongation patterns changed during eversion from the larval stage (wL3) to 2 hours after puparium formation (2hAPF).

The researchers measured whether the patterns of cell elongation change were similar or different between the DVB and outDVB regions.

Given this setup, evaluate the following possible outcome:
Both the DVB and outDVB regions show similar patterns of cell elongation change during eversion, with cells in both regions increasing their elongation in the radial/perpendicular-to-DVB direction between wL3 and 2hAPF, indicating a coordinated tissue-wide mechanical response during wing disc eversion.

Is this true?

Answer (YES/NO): NO